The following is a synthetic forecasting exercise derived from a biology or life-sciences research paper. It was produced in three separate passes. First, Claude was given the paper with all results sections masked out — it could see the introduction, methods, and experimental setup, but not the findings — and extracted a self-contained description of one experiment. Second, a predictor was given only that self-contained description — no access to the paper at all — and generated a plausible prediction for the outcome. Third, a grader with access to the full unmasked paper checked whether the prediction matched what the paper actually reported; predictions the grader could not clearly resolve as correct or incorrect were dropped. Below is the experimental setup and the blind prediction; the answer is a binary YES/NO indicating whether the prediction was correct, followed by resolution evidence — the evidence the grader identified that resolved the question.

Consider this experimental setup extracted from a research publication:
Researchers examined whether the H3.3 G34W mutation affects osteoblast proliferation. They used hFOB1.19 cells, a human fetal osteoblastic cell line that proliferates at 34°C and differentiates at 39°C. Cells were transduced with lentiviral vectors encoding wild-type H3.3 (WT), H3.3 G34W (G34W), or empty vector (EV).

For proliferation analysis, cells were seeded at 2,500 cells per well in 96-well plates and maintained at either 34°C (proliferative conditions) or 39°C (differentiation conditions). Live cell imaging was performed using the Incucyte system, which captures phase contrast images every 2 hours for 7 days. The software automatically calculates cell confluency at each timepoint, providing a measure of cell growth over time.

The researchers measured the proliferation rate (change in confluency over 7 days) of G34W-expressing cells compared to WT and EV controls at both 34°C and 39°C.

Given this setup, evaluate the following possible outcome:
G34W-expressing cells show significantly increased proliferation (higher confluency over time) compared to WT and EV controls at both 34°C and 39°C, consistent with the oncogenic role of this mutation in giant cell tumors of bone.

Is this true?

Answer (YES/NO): NO